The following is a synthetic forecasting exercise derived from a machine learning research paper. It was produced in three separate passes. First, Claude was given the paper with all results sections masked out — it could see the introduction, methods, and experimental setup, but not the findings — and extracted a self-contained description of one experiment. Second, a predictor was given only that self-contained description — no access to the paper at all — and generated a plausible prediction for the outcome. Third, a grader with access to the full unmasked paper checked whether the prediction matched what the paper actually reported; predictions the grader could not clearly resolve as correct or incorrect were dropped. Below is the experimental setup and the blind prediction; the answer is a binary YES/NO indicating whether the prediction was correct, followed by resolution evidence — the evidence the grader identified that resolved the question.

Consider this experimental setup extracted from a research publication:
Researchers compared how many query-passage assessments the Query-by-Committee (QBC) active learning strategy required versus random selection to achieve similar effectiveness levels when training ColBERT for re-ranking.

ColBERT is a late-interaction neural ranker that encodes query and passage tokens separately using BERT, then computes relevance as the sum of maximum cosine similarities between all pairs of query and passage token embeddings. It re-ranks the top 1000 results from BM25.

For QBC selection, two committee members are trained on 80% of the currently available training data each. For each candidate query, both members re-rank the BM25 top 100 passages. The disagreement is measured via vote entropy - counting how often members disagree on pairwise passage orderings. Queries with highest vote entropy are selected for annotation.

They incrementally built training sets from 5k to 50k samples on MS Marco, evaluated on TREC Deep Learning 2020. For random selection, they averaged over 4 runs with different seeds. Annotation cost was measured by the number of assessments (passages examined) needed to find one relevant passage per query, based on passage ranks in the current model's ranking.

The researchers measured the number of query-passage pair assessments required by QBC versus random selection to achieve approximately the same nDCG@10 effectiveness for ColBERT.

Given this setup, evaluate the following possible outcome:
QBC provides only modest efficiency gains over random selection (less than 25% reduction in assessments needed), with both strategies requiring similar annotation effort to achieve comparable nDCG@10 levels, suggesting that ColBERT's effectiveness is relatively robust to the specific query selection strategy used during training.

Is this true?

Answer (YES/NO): NO